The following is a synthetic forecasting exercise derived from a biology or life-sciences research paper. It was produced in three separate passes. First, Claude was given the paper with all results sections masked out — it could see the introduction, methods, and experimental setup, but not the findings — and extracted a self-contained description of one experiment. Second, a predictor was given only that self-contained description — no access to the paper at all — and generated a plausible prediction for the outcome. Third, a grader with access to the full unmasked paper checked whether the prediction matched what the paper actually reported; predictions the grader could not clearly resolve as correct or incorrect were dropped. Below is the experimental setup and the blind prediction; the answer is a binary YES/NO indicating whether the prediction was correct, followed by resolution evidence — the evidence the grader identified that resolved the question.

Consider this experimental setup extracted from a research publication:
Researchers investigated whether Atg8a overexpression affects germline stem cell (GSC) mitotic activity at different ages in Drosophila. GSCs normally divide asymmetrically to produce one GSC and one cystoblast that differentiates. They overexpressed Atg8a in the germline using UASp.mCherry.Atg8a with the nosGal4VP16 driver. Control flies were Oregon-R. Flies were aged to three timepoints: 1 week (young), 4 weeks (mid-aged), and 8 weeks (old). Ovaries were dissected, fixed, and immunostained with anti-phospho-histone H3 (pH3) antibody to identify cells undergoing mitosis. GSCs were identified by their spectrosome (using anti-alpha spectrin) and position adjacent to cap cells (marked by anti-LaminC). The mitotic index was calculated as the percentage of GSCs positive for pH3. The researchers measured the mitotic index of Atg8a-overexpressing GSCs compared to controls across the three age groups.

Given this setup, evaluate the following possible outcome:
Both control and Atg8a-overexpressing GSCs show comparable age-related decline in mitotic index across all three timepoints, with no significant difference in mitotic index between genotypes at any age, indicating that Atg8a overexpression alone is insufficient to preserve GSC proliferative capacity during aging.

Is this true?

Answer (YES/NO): NO